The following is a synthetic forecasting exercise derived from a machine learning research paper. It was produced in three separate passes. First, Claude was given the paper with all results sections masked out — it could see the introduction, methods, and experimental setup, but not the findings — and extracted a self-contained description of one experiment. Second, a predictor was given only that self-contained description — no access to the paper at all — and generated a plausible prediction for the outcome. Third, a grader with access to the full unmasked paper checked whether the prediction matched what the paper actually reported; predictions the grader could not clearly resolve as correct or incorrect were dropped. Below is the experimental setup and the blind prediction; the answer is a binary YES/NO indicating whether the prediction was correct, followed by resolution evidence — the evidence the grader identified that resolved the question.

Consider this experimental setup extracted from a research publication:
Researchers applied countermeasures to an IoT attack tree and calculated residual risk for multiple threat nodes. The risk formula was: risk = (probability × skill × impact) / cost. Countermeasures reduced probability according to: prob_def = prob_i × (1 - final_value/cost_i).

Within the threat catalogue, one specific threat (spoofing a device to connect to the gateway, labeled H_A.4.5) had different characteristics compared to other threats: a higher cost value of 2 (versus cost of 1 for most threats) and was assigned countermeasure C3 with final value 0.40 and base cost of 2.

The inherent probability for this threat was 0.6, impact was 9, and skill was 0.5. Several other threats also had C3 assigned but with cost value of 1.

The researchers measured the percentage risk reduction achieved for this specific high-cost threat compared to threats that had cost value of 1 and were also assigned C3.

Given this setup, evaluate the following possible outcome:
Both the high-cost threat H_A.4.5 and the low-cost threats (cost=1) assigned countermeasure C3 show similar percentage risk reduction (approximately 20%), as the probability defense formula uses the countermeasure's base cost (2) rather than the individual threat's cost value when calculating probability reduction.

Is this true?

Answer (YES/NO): NO